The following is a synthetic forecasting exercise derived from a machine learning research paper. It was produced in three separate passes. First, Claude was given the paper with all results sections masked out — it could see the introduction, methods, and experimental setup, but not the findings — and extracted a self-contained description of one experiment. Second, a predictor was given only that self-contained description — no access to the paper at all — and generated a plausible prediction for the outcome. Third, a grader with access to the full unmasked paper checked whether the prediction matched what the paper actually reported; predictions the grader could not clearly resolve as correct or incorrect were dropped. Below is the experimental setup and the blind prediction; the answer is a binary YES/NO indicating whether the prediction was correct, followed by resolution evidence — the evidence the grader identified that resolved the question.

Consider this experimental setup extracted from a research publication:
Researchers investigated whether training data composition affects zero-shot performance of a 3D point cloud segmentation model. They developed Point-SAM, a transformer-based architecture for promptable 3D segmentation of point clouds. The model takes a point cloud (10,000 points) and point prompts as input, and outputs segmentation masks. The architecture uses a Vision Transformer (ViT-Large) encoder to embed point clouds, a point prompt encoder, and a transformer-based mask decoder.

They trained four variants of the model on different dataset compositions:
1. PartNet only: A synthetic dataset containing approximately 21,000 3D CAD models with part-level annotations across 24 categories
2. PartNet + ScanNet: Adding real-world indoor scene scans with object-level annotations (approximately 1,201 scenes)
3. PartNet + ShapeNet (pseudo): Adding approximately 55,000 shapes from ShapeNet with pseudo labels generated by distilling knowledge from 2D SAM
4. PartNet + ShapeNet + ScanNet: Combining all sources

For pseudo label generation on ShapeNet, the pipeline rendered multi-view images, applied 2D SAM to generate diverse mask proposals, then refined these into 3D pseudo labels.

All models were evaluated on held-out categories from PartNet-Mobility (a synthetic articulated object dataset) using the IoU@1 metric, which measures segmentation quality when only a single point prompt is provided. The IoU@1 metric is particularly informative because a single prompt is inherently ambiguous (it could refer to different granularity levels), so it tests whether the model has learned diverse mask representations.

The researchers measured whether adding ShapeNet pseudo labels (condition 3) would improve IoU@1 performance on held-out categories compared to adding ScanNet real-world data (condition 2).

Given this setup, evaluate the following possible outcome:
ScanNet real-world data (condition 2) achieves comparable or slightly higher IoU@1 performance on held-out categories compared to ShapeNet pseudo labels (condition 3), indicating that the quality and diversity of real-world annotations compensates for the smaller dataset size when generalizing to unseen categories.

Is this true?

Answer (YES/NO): NO